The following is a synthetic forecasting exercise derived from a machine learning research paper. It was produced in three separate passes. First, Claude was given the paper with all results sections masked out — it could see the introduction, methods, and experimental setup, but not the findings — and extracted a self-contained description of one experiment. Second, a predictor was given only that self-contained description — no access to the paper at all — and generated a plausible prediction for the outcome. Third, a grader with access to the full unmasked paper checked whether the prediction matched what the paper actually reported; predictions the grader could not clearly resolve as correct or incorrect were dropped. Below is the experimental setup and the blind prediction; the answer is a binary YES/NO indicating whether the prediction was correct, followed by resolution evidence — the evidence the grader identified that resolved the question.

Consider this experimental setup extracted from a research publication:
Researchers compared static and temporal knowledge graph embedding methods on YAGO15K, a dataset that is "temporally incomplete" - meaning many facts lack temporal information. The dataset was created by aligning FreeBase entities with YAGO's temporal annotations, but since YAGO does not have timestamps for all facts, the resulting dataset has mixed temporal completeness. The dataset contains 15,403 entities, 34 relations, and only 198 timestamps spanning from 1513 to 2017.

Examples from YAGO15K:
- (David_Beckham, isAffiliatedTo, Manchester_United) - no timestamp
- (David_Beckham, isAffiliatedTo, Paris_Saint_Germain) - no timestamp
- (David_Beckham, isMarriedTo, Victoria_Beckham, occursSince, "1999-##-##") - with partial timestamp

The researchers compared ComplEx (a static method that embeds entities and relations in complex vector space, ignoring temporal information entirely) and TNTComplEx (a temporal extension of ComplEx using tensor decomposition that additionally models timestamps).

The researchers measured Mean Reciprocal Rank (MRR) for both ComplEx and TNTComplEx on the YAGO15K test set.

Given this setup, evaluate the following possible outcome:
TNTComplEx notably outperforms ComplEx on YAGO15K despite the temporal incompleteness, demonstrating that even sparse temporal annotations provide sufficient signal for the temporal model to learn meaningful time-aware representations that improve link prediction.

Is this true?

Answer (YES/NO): NO